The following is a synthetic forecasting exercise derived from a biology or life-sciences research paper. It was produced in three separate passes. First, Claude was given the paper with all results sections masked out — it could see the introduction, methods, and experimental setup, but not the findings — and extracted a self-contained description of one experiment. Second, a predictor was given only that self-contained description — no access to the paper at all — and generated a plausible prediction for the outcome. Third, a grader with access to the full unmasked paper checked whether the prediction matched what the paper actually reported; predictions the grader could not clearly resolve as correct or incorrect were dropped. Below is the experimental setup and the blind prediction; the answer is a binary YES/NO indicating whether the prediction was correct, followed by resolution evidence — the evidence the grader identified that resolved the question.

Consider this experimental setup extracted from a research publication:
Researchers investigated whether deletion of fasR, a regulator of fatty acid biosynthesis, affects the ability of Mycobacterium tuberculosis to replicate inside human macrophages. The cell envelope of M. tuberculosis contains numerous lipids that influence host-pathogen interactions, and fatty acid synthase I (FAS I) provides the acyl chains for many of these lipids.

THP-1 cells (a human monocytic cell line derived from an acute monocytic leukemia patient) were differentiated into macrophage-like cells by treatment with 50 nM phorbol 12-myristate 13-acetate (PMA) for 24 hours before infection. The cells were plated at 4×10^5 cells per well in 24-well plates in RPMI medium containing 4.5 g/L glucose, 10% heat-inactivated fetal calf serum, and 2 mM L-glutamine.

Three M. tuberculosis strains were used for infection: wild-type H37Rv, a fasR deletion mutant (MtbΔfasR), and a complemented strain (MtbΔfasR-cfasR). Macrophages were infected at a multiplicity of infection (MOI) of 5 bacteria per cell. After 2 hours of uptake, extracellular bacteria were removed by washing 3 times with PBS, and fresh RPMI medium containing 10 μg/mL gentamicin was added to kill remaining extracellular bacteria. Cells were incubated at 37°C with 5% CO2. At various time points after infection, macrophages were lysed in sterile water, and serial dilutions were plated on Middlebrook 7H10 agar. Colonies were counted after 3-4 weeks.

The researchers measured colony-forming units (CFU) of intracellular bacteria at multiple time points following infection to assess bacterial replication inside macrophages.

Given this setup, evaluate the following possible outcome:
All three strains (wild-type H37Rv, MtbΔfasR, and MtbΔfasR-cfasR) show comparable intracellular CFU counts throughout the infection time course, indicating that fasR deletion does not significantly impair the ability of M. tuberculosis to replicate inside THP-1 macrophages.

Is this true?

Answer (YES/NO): NO